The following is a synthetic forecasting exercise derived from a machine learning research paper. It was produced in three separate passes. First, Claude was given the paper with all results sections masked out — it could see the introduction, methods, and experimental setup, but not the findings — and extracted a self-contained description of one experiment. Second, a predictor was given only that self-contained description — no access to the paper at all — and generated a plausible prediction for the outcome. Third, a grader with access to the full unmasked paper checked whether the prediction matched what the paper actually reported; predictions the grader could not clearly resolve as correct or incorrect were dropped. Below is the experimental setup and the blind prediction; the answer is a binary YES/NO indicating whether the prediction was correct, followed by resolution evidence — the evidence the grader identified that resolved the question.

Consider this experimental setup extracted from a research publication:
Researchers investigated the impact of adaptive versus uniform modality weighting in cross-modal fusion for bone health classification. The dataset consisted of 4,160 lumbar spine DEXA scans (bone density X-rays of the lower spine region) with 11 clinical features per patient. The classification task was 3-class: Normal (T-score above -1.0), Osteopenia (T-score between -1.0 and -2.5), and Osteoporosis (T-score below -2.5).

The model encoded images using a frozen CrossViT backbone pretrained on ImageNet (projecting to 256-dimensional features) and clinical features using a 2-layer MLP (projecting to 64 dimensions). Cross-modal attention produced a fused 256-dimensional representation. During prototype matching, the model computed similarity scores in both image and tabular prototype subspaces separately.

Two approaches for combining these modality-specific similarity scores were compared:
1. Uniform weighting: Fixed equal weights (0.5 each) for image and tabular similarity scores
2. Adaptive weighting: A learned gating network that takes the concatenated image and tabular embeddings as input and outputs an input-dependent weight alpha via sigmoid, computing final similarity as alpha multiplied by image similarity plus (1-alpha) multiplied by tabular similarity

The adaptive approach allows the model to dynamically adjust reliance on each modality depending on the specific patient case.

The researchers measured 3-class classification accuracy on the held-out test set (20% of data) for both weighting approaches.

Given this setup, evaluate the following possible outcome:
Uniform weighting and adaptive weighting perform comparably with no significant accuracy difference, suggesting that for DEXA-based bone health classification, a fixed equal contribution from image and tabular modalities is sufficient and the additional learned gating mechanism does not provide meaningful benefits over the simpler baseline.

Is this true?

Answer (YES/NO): NO